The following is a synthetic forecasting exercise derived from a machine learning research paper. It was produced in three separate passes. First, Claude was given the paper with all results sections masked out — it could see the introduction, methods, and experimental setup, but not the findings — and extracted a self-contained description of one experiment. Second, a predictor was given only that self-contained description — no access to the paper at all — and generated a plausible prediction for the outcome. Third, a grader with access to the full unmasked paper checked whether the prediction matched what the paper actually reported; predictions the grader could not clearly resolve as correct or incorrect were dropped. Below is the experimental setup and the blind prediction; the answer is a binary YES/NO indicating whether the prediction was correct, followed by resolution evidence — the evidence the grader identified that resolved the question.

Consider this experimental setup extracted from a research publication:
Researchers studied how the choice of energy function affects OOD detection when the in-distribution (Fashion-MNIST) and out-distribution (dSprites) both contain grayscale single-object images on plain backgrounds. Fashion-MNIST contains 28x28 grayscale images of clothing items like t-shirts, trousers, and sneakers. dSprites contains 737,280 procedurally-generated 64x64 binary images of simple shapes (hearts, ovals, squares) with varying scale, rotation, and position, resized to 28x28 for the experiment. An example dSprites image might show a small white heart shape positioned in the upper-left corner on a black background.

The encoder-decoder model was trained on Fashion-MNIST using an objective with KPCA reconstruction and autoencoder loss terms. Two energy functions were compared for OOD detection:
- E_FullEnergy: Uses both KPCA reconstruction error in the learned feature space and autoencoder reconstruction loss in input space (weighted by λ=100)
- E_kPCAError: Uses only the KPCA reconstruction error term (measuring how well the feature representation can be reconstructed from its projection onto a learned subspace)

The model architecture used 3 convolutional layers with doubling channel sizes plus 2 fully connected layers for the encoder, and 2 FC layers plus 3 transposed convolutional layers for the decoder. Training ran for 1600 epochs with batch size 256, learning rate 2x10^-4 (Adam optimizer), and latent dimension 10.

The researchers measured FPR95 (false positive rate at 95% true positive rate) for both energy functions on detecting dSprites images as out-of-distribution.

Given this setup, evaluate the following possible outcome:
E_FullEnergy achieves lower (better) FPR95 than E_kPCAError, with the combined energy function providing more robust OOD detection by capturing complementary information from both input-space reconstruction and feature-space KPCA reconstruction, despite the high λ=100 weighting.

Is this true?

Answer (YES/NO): NO